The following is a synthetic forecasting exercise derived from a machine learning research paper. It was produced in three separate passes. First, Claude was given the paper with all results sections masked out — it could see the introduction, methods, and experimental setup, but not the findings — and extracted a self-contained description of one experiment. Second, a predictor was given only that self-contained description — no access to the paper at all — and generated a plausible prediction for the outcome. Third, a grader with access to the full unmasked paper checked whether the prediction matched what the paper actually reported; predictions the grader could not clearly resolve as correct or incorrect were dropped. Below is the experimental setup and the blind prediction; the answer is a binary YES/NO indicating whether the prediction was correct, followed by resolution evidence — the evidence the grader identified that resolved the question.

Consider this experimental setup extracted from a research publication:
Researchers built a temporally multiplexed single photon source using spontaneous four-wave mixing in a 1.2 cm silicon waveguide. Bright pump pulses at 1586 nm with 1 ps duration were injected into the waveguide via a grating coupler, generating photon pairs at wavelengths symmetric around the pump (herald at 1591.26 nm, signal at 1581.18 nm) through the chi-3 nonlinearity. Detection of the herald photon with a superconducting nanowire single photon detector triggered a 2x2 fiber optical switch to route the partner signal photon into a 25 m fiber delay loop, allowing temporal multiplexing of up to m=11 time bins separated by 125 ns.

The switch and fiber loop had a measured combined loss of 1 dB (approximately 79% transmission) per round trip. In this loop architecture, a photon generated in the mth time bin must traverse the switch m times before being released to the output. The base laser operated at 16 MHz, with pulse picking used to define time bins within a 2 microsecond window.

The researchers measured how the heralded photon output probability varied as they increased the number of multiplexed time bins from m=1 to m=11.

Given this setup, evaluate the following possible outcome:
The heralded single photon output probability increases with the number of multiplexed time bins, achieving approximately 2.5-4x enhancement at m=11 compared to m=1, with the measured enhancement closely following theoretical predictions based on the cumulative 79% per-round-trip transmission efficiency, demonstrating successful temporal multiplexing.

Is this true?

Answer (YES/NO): NO